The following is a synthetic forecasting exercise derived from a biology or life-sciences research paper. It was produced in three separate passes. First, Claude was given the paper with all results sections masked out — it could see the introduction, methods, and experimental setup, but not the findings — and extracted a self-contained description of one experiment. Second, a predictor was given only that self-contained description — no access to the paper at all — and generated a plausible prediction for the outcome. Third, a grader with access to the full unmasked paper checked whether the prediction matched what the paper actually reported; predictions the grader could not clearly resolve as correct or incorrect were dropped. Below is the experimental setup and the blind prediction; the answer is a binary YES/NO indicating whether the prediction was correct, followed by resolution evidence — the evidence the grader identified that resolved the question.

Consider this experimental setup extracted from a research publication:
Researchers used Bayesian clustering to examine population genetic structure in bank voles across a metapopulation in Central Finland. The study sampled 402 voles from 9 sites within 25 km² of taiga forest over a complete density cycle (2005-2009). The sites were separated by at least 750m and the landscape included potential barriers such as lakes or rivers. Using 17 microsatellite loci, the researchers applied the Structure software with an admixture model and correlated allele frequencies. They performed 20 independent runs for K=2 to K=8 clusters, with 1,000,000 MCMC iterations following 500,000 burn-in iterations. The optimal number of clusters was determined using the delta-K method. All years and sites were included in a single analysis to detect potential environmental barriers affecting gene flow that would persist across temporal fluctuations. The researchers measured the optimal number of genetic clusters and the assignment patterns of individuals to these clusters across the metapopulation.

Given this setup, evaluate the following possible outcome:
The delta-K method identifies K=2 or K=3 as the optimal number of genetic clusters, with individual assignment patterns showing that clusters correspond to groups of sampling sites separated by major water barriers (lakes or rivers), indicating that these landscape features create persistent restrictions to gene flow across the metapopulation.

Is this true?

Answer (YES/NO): NO